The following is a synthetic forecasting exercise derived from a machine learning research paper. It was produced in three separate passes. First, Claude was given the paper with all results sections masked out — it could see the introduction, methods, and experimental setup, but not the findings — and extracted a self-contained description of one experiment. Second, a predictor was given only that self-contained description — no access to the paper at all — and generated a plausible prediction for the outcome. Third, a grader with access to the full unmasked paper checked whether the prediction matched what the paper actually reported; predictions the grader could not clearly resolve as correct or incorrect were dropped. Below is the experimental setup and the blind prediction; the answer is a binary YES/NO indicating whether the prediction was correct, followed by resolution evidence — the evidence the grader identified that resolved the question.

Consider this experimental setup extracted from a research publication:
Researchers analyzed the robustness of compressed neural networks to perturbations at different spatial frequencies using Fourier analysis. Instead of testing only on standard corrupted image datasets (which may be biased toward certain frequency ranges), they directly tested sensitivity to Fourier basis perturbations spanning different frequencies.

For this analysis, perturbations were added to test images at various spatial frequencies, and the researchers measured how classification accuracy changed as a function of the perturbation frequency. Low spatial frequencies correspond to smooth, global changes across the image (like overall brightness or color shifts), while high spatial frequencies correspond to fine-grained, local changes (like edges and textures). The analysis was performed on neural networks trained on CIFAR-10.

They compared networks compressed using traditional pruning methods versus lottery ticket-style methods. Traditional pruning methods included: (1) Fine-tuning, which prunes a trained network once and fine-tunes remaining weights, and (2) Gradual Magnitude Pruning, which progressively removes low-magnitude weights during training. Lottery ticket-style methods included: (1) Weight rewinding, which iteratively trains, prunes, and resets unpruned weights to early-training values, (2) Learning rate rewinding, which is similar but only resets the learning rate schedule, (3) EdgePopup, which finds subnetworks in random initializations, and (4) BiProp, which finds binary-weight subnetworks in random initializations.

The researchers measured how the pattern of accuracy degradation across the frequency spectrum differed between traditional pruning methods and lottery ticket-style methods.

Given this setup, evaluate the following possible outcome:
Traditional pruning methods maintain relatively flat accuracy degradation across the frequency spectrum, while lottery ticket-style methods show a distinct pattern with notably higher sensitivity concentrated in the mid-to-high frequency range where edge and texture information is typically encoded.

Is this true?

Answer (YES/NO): NO